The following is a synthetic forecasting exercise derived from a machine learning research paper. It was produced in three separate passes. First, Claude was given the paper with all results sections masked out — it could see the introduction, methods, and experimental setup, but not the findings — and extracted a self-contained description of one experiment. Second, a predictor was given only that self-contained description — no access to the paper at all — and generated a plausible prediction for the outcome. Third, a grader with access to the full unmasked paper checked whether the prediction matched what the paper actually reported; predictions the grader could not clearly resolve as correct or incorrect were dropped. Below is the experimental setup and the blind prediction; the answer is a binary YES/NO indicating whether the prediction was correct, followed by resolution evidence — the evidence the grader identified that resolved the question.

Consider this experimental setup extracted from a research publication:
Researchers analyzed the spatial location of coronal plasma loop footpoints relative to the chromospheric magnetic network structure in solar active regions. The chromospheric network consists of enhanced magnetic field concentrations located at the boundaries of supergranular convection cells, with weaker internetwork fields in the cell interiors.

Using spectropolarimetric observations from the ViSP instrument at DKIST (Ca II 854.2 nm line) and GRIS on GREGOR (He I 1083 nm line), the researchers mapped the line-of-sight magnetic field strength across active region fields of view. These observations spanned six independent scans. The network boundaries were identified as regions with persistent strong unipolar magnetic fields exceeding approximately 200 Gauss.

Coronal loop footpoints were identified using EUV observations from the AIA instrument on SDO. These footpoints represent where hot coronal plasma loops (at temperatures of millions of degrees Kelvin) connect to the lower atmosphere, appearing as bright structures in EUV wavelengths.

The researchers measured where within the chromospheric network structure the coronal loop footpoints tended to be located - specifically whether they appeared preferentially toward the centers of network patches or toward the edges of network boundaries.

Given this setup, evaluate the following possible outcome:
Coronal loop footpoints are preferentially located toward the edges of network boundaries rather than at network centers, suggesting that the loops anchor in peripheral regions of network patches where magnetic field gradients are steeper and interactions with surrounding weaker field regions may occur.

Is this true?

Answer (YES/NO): YES